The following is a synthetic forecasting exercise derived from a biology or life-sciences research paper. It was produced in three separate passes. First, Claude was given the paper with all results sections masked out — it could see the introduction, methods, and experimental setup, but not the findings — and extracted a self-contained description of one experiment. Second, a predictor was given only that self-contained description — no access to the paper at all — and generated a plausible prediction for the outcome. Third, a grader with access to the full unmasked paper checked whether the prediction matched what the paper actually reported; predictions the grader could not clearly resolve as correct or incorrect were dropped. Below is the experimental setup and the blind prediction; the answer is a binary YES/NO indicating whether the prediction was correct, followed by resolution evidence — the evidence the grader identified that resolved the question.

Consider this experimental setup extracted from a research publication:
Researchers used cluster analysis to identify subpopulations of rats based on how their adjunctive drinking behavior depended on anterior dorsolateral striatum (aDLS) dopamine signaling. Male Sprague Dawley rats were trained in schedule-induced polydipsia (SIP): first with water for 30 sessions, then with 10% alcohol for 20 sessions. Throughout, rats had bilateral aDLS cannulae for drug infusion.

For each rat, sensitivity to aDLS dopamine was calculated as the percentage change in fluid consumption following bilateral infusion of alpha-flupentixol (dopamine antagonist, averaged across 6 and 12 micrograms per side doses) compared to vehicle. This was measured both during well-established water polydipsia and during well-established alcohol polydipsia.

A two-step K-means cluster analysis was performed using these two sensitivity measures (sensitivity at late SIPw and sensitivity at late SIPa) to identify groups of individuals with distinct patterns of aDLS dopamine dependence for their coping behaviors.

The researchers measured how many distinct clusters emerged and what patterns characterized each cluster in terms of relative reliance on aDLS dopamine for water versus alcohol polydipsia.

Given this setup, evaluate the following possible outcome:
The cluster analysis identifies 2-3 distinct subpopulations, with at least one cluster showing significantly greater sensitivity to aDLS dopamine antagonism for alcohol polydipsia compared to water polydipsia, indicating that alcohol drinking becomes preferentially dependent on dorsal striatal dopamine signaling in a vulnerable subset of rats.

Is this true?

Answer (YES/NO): YES